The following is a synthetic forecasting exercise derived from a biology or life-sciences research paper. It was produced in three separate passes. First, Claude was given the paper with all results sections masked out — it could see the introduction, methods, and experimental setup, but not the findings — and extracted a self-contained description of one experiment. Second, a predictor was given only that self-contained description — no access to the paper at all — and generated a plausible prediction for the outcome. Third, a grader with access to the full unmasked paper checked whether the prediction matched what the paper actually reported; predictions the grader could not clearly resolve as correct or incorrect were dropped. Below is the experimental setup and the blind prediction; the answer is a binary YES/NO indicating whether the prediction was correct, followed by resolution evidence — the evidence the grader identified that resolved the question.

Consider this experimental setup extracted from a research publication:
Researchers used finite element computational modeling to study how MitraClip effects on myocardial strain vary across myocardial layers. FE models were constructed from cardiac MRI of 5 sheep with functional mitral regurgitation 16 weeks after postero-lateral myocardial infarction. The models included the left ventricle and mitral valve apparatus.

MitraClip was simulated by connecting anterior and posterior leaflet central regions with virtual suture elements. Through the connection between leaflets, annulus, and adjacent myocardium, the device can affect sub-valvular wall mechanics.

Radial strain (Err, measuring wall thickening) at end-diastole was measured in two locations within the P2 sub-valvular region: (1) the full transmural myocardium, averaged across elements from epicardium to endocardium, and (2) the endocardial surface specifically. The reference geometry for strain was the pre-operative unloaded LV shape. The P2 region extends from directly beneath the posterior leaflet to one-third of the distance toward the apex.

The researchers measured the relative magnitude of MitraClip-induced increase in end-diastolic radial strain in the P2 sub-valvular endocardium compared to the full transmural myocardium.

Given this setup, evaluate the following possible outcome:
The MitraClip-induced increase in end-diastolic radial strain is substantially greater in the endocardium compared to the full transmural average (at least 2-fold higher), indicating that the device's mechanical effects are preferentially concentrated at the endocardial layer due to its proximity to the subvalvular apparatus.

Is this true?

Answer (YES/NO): NO